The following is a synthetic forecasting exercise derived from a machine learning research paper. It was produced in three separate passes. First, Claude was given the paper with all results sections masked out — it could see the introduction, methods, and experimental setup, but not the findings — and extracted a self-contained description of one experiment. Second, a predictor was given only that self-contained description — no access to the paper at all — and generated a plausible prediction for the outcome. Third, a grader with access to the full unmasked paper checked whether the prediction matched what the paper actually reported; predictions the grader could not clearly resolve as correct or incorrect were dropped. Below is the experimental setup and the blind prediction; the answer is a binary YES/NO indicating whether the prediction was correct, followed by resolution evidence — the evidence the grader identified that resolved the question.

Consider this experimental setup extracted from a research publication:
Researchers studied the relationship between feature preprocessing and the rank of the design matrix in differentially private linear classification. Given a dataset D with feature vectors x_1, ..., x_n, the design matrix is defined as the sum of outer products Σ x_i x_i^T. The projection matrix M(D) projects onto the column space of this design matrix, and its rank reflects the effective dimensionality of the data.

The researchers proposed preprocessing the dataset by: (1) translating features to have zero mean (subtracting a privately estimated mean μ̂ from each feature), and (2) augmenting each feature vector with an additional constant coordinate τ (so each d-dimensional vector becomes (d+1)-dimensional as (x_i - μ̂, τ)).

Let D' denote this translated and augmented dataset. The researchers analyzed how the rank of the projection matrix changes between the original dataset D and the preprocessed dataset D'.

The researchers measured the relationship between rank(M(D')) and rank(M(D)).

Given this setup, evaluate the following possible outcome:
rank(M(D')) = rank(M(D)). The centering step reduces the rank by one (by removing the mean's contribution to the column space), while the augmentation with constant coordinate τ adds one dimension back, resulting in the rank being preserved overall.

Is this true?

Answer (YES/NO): NO